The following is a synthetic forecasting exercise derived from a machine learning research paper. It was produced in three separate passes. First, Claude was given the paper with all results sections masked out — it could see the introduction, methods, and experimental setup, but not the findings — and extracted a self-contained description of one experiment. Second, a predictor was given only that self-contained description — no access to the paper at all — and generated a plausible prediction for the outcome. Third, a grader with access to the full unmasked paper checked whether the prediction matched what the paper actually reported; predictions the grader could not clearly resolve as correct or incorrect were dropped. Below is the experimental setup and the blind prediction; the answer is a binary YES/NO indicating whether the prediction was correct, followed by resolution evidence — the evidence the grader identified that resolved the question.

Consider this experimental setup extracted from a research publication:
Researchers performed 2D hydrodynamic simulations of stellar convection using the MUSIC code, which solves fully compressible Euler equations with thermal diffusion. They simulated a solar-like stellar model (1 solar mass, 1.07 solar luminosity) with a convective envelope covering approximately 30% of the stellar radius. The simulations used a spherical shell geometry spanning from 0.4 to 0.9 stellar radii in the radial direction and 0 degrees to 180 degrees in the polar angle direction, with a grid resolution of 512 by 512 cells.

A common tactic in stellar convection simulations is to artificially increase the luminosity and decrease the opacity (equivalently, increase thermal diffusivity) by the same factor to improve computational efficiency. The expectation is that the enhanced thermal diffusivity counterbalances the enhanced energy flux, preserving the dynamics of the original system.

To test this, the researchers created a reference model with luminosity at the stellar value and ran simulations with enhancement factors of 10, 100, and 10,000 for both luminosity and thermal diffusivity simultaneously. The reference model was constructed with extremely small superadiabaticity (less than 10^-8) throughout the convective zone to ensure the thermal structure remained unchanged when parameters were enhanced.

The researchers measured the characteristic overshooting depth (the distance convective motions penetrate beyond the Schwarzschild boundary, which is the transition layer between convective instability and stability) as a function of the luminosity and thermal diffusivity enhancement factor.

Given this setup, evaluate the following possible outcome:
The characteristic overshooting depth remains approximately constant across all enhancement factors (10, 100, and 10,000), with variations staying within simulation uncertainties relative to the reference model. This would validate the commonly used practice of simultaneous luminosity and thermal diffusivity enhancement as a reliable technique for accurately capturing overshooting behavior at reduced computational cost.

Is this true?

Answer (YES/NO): NO